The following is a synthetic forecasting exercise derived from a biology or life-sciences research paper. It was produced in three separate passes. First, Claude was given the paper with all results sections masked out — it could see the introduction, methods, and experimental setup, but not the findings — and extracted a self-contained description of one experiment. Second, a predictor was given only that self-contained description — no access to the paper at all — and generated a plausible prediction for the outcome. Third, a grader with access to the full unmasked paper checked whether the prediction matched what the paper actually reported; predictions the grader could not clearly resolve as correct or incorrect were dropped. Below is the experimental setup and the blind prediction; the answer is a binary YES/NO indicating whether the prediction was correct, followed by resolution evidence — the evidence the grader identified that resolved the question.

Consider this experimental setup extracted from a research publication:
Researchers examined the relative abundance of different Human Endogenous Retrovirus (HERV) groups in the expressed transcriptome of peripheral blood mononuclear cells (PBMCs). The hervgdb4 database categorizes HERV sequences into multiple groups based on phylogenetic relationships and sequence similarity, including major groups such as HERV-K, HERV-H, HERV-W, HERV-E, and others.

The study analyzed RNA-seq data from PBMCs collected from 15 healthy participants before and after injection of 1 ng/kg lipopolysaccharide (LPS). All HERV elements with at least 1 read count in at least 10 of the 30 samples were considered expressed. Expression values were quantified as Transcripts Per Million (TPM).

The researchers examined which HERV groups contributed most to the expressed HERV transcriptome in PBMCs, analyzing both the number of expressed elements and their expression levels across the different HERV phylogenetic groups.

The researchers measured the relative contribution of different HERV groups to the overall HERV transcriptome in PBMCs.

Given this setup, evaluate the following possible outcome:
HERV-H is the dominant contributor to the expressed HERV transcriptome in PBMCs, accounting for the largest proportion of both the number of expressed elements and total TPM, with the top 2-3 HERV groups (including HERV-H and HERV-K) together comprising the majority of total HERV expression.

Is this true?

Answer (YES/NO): NO